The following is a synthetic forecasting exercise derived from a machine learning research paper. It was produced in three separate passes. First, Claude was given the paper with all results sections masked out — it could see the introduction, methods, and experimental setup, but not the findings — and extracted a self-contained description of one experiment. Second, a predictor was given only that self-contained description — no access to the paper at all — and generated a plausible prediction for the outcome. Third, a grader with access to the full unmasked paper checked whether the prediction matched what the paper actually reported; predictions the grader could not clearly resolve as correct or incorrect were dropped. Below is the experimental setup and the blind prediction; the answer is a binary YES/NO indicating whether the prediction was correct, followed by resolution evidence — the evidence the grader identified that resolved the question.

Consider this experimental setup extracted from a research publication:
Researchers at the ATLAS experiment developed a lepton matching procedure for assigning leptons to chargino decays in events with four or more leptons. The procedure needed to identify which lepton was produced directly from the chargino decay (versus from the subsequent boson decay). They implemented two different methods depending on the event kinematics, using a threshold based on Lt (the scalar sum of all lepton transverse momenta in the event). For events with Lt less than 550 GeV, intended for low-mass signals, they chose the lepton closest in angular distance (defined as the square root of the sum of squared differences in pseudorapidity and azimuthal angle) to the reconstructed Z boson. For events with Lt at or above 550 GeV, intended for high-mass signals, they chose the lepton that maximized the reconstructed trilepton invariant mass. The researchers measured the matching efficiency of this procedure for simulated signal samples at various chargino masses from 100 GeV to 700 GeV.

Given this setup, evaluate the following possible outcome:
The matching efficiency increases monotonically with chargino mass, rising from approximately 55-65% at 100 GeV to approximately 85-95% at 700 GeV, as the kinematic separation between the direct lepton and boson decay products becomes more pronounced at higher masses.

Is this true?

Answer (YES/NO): NO